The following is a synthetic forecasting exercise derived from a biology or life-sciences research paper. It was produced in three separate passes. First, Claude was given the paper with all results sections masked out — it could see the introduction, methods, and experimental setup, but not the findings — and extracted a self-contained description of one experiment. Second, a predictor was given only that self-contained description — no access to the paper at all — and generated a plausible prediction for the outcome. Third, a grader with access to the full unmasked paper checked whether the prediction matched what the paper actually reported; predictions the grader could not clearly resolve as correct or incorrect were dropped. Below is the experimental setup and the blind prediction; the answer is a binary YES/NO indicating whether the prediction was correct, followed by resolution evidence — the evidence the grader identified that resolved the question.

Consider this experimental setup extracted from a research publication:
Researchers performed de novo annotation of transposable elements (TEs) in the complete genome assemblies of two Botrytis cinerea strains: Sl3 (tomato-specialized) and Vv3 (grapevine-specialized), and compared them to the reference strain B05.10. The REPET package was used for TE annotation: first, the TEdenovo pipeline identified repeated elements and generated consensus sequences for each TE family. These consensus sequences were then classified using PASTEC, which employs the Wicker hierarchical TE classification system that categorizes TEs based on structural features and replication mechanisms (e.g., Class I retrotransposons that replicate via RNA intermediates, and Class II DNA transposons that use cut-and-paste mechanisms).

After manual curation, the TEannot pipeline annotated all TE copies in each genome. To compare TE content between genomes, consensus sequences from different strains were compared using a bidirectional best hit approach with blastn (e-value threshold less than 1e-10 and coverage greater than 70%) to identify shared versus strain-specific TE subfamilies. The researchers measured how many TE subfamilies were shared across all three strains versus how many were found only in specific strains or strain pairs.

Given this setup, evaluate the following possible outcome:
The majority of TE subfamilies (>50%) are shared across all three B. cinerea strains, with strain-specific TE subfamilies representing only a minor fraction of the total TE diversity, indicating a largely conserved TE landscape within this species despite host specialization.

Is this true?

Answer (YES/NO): NO